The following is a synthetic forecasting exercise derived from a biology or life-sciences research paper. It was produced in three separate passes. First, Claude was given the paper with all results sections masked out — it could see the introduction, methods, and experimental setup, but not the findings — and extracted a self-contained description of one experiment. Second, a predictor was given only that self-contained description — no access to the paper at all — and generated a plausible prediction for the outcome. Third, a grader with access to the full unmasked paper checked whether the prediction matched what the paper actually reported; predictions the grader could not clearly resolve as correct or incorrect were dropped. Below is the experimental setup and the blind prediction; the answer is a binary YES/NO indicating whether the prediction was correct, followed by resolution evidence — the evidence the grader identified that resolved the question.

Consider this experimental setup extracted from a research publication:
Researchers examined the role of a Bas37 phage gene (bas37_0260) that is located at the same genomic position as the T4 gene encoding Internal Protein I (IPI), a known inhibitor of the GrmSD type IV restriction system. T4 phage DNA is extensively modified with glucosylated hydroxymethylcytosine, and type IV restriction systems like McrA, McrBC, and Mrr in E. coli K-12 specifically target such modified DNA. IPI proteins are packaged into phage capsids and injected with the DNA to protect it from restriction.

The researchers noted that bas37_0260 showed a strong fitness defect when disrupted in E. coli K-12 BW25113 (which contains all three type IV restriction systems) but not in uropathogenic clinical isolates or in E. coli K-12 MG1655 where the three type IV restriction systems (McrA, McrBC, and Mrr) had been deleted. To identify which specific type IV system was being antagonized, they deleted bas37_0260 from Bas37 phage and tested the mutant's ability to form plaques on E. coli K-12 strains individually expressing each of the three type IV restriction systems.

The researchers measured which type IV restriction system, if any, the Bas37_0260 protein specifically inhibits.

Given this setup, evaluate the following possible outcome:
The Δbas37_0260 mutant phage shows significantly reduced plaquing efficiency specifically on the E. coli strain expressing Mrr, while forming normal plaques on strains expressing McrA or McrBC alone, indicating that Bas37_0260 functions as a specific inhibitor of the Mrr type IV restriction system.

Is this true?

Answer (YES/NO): NO